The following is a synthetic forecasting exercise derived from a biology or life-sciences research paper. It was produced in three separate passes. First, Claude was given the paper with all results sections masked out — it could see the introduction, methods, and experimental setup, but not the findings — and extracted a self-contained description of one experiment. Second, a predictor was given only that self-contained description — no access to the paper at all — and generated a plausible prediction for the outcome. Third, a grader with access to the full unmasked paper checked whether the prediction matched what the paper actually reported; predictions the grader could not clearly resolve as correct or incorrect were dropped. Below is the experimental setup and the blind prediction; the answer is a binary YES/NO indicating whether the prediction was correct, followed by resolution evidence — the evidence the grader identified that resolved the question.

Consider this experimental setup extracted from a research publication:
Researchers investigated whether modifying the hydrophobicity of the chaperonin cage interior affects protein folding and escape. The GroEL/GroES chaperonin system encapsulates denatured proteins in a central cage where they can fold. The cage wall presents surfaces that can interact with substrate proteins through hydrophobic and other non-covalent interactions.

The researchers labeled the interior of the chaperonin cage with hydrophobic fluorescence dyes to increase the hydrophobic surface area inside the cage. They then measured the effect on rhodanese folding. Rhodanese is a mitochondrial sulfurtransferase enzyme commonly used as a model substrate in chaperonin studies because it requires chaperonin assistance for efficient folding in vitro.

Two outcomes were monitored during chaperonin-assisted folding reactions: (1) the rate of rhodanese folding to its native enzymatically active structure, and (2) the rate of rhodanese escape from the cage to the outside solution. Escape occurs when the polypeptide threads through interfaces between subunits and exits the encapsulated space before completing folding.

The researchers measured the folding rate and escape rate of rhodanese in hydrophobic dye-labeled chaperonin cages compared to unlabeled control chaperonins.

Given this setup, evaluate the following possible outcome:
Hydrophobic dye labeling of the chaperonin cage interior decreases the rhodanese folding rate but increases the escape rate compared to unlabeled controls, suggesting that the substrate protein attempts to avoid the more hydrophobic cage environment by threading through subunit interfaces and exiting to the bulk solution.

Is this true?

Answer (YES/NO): NO